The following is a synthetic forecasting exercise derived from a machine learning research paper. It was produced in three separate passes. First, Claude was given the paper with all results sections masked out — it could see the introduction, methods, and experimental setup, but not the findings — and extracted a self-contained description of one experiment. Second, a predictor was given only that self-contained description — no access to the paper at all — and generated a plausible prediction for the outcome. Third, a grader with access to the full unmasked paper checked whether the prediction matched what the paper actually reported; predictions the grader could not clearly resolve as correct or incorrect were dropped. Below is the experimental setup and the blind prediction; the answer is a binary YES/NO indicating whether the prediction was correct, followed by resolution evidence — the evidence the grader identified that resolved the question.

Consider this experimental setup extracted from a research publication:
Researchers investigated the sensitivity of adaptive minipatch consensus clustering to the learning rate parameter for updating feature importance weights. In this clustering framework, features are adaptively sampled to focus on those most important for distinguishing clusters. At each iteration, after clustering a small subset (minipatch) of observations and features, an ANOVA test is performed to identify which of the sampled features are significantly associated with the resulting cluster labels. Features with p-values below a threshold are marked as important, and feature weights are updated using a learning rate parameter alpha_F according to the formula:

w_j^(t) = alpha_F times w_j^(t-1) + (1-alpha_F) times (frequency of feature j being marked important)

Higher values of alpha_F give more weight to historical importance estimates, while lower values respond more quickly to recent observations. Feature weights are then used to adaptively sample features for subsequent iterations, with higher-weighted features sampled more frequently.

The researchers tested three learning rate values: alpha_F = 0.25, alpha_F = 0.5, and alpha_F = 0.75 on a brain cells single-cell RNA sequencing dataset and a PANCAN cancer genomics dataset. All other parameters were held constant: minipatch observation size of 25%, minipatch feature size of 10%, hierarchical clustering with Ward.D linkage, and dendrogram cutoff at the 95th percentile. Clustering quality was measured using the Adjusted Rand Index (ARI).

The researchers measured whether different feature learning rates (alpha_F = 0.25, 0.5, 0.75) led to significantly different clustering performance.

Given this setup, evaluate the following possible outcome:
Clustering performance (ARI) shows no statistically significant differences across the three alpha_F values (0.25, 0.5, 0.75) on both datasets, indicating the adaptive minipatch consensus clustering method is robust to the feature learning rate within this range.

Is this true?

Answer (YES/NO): YES